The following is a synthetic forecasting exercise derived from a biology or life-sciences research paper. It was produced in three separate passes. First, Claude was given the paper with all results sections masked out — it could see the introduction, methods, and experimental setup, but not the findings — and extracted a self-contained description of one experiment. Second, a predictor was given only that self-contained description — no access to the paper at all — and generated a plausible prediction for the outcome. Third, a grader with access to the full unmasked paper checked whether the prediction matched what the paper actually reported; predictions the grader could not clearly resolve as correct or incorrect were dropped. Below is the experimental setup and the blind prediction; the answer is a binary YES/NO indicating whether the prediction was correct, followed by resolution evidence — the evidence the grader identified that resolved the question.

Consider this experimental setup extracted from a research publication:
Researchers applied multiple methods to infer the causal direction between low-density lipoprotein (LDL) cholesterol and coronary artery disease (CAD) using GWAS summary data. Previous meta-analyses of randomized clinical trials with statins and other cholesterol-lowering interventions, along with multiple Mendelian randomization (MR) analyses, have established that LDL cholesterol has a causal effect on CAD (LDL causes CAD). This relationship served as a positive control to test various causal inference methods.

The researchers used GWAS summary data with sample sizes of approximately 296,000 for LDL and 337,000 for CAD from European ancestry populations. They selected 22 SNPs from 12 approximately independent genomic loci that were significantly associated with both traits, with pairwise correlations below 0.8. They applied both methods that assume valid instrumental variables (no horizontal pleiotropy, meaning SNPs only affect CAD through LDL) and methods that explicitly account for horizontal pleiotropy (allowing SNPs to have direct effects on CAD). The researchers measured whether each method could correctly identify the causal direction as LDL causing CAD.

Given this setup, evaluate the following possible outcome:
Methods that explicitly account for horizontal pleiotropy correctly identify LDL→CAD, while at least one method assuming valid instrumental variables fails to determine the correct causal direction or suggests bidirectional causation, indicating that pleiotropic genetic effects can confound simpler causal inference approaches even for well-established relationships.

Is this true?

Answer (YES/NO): YES